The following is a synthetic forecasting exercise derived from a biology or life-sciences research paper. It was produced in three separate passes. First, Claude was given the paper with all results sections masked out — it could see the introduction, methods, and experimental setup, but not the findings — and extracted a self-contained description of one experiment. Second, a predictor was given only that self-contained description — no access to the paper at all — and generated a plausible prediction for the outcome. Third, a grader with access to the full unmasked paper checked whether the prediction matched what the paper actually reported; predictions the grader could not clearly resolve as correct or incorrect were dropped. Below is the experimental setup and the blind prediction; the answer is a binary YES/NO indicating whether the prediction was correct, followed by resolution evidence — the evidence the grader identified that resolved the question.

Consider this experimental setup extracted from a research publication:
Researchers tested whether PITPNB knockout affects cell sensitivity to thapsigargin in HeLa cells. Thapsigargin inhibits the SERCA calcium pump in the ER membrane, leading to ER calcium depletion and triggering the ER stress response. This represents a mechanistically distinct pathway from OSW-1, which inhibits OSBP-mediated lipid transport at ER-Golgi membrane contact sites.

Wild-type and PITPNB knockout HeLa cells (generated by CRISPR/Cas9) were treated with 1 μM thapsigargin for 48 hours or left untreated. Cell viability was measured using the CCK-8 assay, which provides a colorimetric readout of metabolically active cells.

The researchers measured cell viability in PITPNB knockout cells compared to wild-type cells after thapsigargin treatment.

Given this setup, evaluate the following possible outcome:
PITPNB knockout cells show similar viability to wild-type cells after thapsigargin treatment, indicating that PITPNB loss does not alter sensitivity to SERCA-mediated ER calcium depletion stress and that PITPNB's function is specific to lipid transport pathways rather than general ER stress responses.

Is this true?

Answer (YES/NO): YES